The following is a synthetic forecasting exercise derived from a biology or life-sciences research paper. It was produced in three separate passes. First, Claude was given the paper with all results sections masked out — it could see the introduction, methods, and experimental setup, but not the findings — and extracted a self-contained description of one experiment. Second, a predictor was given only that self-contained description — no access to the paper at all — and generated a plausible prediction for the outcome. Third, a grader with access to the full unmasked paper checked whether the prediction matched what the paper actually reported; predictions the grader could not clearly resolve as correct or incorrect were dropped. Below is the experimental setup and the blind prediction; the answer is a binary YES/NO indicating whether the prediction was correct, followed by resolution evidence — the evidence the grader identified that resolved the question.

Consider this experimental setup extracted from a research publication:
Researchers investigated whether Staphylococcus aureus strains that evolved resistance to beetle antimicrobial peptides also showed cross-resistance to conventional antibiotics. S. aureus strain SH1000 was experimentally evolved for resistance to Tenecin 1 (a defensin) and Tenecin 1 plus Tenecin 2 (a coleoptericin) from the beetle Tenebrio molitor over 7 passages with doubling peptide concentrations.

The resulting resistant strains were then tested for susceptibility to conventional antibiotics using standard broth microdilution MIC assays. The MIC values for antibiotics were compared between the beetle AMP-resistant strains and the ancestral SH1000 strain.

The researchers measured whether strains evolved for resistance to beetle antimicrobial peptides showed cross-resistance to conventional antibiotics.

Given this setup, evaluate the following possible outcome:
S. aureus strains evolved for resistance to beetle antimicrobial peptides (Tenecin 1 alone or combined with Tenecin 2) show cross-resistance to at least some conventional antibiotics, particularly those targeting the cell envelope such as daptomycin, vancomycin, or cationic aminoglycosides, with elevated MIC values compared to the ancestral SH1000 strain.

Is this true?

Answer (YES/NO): NO